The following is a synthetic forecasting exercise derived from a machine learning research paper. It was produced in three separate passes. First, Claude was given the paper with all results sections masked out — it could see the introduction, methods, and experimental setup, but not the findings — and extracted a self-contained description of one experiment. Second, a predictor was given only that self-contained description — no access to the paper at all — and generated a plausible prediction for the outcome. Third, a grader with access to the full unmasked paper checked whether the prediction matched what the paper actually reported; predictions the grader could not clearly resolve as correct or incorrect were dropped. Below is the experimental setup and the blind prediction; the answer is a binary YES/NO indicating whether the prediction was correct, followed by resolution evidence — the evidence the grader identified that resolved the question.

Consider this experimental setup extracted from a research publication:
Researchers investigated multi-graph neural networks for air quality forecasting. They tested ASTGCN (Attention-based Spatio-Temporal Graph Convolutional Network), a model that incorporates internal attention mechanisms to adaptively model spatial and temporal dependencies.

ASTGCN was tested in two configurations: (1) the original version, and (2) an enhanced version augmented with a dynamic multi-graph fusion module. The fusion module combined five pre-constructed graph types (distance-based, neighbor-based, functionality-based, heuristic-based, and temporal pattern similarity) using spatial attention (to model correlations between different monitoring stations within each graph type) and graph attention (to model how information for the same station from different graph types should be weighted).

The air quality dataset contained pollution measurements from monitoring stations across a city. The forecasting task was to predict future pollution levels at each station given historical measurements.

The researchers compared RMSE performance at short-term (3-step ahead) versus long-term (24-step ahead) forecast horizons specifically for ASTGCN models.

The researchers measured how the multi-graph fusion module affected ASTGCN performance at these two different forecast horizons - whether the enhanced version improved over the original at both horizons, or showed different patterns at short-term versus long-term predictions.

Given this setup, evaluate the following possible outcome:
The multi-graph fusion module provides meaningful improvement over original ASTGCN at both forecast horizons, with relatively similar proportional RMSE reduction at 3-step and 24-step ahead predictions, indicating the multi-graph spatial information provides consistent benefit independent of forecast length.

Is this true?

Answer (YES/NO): NO